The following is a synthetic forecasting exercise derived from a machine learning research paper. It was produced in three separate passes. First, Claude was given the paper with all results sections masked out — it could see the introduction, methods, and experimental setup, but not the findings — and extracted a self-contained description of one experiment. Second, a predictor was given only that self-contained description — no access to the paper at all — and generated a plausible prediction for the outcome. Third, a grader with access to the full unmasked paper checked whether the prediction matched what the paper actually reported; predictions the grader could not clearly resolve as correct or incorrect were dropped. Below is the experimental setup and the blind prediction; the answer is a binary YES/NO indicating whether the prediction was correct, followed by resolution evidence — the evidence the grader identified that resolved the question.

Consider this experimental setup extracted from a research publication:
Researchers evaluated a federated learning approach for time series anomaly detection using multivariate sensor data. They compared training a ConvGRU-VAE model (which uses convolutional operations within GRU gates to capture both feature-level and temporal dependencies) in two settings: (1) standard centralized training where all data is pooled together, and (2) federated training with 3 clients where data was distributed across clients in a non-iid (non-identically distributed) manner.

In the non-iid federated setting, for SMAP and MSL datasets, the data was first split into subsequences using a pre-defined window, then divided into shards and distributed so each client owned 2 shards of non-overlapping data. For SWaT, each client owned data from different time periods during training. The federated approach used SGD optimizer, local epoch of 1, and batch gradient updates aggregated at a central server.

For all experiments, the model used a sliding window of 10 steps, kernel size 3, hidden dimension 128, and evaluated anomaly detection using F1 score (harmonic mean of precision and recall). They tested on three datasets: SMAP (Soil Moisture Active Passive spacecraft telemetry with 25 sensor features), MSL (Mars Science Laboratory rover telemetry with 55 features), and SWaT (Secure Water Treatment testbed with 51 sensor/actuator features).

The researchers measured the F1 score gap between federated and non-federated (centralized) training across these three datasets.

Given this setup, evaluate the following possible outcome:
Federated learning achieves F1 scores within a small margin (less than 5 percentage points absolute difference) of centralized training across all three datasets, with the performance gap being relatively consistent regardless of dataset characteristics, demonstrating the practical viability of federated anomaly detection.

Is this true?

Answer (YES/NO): NO